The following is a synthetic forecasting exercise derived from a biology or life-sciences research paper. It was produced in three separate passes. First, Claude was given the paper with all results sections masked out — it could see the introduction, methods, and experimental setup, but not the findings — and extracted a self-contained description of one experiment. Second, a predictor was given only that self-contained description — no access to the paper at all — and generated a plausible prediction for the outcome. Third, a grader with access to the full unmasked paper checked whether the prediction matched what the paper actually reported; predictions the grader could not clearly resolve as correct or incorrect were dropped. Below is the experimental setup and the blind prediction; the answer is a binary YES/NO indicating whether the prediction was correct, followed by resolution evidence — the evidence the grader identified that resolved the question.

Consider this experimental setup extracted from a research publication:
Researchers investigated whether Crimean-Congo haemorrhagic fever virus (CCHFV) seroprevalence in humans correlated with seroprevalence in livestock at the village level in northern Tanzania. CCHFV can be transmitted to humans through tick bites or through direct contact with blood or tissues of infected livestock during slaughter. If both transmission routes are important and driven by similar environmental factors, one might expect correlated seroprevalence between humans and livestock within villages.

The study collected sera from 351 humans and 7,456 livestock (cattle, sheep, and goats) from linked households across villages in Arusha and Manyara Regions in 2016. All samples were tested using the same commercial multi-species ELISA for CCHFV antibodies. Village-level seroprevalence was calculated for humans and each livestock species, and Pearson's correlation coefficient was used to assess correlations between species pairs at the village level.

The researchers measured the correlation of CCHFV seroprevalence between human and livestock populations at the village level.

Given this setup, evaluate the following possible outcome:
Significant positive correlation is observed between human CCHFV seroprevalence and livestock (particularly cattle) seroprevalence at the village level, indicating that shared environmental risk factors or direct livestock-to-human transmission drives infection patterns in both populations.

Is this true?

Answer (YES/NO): NO